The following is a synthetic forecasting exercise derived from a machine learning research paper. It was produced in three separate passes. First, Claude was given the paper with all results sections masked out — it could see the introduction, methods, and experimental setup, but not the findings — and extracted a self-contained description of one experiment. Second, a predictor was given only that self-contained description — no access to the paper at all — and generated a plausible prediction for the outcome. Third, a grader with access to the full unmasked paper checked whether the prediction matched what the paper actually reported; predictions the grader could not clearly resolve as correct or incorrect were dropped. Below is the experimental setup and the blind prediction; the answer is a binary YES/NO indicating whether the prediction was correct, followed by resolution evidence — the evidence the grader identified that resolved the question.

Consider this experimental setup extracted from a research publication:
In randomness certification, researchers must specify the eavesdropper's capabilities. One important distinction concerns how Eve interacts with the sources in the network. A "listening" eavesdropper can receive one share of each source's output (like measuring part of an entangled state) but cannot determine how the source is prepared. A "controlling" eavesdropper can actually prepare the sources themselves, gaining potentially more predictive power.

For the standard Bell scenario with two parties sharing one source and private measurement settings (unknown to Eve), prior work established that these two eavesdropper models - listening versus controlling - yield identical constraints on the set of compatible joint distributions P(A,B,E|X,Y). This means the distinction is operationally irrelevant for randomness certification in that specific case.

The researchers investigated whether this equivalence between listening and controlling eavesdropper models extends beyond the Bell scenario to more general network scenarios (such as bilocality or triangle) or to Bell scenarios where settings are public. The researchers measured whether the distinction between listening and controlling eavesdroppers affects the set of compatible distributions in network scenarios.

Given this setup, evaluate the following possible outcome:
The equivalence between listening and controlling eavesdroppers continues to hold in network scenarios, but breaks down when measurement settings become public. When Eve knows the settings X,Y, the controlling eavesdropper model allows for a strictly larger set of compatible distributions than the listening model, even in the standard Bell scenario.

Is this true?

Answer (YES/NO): NO